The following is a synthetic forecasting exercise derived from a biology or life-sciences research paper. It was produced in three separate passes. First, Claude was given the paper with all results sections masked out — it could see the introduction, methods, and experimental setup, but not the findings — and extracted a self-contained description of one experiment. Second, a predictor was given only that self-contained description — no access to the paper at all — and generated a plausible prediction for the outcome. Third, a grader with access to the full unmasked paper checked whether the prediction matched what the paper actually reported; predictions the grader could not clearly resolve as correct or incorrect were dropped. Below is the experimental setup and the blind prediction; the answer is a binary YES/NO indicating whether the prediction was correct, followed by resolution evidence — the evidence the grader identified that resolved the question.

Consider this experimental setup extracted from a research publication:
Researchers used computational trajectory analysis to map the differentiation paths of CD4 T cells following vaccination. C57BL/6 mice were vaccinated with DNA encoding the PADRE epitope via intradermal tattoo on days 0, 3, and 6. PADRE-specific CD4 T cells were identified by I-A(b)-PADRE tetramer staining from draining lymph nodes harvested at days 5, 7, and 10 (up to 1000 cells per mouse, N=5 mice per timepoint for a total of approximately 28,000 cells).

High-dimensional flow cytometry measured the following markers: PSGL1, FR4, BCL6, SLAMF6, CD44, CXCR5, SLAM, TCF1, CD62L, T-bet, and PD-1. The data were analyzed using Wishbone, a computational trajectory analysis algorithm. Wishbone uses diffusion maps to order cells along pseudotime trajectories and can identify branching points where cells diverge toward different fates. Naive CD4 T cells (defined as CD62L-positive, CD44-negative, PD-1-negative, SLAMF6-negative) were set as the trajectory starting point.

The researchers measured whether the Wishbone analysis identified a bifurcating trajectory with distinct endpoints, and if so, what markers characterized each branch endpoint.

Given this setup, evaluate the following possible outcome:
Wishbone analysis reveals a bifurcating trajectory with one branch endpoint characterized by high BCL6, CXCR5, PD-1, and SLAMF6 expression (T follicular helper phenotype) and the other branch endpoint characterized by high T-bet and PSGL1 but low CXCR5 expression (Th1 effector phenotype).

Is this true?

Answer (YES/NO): YES